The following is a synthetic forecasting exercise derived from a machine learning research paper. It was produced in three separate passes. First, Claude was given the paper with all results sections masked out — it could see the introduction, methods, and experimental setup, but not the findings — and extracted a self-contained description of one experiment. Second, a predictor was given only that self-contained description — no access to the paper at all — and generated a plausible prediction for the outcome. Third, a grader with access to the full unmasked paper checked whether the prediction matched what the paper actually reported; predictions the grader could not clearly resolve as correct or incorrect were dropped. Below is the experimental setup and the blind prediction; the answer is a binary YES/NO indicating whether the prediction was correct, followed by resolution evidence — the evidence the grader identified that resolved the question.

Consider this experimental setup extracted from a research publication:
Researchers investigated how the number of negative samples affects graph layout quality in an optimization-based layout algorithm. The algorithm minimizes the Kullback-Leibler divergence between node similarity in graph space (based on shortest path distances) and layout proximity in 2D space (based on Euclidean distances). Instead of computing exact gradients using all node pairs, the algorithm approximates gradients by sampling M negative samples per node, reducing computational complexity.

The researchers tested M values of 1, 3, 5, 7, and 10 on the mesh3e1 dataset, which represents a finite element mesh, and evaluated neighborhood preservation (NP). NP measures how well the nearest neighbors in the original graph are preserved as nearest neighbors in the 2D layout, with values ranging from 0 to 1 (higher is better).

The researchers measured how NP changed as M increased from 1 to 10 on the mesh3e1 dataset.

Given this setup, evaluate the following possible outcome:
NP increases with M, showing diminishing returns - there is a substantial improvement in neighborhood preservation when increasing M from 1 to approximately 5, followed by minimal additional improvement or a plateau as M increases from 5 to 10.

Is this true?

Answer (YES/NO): YES